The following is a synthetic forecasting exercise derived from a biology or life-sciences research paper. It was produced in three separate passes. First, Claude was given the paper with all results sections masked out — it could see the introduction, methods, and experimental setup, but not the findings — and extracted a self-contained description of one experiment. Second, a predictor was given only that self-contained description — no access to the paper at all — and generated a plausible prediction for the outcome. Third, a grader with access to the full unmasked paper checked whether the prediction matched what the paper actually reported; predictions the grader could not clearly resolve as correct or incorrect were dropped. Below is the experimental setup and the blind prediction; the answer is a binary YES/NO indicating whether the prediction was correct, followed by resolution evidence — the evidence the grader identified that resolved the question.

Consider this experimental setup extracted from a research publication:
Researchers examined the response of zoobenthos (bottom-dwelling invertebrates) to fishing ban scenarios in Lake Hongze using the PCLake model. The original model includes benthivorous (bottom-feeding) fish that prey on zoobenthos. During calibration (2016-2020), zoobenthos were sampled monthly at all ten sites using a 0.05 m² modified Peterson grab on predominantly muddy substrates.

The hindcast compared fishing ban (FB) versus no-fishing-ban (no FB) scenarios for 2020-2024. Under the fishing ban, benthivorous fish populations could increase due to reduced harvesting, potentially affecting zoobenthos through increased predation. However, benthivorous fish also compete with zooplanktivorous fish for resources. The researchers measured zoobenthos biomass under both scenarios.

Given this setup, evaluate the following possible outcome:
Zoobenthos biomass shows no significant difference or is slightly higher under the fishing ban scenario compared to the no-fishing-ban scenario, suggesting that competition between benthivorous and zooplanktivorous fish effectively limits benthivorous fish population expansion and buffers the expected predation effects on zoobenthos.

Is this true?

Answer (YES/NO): NO